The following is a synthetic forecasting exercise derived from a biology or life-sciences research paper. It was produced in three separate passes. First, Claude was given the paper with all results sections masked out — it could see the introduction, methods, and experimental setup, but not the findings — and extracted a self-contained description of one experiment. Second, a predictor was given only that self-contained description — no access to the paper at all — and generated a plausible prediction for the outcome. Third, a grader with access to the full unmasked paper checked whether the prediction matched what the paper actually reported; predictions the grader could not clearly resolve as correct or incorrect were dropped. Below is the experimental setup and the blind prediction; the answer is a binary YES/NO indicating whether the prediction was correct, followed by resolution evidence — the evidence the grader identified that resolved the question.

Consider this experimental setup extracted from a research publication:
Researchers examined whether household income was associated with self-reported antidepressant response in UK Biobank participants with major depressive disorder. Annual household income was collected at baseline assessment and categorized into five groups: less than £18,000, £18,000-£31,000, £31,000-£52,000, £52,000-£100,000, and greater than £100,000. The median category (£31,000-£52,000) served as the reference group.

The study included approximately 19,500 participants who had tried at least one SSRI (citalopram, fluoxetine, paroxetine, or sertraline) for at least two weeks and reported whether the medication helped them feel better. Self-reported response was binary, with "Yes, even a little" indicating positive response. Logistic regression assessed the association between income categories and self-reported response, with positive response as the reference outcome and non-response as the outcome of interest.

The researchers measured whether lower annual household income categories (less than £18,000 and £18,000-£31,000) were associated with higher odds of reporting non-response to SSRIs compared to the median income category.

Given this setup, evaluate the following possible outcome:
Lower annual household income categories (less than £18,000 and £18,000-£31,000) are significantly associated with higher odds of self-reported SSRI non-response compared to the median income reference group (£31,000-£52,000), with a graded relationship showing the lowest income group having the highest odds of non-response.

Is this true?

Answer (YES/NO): NO